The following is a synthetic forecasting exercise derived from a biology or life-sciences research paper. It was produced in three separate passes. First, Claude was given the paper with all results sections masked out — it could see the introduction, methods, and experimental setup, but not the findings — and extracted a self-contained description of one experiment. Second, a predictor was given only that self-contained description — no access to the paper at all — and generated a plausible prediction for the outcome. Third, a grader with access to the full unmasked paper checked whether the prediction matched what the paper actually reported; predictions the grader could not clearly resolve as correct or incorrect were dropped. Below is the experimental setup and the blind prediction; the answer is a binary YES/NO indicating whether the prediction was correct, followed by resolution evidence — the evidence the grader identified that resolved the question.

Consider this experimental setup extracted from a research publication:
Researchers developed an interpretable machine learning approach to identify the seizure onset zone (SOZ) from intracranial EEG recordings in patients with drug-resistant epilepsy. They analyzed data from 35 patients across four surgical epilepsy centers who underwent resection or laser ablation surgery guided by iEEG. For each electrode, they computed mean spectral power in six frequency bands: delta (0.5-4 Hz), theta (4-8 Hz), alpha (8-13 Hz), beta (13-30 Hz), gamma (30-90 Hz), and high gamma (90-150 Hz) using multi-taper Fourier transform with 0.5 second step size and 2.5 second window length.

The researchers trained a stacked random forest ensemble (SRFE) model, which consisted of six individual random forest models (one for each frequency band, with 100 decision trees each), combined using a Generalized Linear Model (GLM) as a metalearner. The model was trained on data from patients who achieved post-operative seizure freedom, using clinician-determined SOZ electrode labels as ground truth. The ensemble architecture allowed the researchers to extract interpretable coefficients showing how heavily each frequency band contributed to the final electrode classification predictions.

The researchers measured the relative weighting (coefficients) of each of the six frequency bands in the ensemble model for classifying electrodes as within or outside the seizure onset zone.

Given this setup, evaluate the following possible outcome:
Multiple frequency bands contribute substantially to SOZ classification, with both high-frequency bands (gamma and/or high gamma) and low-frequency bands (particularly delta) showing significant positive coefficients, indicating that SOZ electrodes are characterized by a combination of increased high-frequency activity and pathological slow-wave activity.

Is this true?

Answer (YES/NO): YES